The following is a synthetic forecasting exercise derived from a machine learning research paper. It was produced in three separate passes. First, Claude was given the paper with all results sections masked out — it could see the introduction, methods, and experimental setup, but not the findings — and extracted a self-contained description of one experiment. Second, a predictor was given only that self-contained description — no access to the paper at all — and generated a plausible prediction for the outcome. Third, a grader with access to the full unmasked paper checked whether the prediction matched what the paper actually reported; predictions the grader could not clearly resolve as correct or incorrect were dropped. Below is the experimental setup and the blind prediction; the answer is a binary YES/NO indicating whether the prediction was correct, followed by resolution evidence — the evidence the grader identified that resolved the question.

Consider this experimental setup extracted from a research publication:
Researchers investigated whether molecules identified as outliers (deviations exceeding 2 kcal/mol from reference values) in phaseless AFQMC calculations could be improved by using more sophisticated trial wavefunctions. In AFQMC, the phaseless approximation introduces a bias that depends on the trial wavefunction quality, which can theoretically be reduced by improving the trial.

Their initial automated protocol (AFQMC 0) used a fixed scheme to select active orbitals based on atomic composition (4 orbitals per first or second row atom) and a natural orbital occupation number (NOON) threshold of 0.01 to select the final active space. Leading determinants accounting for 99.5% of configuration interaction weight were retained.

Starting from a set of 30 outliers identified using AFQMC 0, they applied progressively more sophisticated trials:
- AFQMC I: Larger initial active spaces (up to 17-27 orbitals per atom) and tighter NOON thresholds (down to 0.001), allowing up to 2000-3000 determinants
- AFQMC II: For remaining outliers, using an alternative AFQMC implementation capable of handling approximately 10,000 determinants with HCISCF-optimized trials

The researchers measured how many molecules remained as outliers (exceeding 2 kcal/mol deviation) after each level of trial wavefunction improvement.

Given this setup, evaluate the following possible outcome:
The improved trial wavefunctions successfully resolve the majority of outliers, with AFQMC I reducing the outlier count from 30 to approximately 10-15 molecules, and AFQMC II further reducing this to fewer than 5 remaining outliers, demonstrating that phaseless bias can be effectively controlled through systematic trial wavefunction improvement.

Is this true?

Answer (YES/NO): NO